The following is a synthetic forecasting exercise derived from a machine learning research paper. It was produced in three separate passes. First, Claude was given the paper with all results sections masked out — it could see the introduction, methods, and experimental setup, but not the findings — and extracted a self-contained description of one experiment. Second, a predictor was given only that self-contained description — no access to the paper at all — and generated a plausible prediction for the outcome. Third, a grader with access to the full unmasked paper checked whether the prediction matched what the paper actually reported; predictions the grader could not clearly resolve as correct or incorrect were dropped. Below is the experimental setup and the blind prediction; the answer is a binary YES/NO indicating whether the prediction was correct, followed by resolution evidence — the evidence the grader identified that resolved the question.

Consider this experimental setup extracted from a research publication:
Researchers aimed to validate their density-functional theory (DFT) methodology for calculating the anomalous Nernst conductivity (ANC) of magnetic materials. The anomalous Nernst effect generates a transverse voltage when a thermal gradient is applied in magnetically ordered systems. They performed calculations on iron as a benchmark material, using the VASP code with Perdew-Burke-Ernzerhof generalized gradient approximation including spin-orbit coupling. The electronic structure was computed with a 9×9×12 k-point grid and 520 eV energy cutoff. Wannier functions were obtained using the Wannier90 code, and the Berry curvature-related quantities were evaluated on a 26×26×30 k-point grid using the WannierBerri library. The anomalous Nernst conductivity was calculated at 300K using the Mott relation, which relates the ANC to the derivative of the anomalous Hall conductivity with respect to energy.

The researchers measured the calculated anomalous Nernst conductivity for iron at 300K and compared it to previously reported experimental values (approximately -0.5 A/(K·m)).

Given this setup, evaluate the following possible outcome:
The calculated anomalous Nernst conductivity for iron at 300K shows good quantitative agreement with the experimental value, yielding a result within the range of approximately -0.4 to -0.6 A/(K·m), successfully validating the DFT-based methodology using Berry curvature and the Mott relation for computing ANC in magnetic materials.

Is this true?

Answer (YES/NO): NO